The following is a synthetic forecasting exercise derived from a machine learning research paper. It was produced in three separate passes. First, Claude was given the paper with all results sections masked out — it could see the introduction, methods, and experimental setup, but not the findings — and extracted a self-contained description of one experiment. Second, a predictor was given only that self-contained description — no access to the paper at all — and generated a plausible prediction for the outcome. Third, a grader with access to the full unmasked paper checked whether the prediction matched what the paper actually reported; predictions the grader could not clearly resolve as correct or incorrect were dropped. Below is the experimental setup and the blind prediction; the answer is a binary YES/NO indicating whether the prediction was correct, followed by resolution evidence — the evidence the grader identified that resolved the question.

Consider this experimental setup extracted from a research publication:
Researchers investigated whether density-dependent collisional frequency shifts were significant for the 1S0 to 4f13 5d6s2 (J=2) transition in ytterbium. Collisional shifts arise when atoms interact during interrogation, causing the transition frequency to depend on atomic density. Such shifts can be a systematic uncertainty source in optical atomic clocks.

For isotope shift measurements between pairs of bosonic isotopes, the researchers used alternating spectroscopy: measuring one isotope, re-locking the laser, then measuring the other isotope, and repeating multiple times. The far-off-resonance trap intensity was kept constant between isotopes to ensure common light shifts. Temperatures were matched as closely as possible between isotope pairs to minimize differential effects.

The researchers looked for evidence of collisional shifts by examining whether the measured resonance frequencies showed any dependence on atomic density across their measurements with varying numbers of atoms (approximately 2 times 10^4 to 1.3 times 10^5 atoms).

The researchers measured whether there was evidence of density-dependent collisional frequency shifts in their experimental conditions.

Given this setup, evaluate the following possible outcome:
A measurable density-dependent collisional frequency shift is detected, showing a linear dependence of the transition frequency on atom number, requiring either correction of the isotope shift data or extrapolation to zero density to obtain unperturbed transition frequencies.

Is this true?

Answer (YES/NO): NO